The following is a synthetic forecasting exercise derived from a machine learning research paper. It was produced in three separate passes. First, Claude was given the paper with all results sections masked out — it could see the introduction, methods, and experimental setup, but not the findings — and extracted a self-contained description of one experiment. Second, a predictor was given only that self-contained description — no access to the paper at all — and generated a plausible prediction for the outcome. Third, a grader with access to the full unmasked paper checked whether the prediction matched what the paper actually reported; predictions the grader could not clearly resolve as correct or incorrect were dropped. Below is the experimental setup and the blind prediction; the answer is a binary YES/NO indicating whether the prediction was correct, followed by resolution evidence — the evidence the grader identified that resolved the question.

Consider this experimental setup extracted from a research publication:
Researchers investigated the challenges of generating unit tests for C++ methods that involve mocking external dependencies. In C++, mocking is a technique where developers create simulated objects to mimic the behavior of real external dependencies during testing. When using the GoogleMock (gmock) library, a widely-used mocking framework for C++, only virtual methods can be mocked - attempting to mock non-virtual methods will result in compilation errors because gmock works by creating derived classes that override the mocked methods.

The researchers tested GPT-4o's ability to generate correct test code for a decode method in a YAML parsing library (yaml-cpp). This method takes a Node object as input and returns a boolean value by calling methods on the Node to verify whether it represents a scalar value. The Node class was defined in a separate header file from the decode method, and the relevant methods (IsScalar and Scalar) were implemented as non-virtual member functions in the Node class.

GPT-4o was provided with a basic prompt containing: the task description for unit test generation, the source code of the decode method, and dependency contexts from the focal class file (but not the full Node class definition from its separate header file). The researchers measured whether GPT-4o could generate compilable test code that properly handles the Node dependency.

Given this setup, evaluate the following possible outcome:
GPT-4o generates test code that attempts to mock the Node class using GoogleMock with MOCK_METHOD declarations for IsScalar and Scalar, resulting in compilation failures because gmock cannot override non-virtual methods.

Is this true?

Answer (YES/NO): YES